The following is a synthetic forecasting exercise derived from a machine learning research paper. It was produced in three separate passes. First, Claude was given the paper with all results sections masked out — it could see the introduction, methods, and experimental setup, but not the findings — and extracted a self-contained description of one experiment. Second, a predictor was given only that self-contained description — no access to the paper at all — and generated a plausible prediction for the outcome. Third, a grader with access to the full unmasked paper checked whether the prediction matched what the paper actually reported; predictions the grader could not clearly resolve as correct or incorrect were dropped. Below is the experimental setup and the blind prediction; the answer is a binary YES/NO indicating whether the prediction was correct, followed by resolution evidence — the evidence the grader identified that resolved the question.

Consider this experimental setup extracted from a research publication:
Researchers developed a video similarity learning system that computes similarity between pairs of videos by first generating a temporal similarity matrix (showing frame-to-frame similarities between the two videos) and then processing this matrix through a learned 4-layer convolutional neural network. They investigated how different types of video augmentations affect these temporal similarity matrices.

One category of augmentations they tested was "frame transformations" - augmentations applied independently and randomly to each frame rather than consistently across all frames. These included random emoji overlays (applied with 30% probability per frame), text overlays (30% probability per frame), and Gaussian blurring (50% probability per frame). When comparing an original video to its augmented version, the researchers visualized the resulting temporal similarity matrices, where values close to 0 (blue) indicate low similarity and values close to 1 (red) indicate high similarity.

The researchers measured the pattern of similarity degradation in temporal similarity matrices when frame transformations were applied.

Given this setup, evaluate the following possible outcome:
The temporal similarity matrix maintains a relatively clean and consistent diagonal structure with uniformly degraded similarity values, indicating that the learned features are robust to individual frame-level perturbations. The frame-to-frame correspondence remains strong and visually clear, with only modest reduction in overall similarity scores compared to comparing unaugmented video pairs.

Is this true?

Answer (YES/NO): NO